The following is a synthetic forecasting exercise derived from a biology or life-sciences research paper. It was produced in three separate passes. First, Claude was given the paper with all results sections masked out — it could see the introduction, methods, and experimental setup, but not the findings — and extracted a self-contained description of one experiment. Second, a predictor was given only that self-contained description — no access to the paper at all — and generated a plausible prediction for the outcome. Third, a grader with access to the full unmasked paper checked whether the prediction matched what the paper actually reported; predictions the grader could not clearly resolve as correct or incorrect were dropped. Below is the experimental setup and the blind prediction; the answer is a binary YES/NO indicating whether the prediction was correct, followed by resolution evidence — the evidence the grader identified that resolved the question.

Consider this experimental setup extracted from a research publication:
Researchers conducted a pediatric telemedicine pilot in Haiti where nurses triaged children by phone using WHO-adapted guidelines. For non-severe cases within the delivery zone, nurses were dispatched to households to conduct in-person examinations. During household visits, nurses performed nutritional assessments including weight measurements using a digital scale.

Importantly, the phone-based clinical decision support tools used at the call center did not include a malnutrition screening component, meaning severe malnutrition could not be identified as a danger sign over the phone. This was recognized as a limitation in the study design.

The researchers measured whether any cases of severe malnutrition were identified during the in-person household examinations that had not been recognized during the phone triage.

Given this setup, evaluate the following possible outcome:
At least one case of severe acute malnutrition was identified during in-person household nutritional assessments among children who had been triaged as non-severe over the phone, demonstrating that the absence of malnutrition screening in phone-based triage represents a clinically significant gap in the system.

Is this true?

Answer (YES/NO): YES